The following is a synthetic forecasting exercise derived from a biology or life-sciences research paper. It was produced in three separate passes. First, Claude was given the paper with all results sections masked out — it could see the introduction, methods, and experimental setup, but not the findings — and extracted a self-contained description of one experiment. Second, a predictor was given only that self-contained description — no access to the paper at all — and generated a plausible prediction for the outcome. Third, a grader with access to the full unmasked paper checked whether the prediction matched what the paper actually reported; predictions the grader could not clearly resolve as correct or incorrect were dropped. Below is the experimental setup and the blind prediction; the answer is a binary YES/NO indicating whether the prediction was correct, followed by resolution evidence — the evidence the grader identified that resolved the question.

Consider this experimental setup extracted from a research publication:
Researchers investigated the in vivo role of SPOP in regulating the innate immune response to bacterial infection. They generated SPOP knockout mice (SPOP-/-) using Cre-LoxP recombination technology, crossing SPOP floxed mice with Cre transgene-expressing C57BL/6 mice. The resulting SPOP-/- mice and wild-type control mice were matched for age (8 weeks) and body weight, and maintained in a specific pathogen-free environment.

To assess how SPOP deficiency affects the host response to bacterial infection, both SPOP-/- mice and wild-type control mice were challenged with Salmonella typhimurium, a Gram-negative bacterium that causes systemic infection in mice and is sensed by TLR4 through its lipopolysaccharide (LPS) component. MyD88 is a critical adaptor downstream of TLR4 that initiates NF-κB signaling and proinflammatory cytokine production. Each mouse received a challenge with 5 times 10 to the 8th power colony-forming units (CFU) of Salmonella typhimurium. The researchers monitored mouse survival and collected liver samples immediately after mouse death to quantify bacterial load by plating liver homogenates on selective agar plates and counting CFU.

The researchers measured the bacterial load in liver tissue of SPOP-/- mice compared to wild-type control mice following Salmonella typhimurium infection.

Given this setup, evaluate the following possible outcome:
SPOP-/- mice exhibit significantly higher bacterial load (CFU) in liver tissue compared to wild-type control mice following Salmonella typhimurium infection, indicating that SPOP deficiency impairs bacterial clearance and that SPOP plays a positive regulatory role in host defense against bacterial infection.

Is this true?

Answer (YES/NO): YES